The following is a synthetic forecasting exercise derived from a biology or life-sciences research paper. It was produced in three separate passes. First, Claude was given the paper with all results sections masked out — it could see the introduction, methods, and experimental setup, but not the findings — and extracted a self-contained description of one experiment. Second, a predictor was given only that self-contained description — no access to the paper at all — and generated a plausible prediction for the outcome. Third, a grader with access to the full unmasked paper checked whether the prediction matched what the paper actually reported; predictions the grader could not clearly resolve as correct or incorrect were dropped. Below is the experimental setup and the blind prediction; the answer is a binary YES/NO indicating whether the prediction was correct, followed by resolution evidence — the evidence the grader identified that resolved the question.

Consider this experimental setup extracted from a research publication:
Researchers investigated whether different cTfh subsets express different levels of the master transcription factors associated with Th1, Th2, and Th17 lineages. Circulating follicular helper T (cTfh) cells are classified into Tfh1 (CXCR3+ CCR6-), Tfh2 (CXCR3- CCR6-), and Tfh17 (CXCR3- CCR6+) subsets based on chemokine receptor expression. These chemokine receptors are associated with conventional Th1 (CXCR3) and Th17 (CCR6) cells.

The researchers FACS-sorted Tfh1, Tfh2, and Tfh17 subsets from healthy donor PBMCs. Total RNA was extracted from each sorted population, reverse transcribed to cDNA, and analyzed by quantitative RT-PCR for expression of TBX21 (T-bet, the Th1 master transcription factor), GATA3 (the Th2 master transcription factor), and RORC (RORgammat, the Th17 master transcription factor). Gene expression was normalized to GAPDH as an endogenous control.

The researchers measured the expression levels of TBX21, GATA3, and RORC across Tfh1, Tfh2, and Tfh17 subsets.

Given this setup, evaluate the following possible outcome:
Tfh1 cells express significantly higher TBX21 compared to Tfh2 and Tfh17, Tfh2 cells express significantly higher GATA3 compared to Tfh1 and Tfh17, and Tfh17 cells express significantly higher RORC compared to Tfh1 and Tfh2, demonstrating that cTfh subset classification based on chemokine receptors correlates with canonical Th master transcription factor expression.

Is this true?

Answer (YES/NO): YES